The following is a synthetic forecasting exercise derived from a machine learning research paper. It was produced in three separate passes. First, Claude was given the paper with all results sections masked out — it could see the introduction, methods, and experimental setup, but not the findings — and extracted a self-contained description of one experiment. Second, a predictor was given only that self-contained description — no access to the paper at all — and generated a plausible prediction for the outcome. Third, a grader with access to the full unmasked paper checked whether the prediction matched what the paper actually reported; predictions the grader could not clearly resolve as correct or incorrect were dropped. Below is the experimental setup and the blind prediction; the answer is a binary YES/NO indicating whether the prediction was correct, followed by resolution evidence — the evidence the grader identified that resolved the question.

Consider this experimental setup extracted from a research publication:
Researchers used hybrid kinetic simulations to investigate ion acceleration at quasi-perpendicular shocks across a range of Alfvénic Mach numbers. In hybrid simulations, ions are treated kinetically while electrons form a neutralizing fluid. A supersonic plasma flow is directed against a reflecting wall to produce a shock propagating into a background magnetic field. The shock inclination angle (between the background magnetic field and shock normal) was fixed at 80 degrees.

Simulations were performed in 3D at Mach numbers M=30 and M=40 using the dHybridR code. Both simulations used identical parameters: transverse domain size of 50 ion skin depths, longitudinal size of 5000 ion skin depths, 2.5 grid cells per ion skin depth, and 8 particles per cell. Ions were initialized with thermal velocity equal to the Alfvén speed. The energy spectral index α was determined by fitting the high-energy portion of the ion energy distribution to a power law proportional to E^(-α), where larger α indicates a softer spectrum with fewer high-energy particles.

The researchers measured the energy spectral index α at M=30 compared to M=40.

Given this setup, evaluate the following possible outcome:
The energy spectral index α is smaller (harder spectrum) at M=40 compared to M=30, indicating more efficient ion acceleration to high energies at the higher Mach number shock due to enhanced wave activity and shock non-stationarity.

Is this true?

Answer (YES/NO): YES